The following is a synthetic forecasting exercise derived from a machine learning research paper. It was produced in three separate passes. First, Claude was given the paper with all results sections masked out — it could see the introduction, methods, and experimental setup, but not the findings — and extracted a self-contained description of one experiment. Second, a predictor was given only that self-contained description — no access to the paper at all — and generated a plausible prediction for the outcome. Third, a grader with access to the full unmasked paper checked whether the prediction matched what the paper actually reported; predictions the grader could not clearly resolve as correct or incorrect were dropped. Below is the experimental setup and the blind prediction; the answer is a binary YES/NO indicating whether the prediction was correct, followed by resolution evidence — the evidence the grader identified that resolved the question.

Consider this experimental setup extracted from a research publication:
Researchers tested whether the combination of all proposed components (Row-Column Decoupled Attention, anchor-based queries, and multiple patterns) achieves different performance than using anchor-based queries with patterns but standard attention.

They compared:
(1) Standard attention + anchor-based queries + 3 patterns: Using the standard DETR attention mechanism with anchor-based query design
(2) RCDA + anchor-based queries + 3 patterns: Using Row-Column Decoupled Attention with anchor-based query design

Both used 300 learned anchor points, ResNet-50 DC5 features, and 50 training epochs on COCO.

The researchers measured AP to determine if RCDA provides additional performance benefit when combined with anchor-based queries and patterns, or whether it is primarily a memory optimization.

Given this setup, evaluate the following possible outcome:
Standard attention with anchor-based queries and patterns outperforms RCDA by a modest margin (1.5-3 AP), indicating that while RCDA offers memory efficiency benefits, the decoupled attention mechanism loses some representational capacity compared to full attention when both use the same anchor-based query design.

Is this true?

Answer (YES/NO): NO